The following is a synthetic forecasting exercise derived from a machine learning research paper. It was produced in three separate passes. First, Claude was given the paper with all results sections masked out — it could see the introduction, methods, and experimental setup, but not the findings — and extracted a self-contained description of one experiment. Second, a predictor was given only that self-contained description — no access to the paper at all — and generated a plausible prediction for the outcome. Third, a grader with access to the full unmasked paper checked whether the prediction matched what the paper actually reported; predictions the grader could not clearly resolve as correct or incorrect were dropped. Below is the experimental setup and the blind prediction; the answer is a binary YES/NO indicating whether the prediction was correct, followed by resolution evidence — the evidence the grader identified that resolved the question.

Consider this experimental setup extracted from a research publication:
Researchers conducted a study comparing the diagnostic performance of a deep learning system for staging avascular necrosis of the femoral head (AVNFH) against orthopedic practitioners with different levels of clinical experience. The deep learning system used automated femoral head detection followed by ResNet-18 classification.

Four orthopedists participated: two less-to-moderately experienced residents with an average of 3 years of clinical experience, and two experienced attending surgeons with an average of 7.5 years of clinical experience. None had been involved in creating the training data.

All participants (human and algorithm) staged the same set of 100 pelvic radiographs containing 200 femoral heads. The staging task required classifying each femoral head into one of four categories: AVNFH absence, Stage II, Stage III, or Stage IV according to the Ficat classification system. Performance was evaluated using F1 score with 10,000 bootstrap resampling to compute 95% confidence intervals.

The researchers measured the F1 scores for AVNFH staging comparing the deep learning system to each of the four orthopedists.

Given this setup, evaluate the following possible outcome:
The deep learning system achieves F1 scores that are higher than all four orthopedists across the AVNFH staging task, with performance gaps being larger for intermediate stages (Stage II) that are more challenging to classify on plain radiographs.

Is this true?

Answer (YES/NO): NO